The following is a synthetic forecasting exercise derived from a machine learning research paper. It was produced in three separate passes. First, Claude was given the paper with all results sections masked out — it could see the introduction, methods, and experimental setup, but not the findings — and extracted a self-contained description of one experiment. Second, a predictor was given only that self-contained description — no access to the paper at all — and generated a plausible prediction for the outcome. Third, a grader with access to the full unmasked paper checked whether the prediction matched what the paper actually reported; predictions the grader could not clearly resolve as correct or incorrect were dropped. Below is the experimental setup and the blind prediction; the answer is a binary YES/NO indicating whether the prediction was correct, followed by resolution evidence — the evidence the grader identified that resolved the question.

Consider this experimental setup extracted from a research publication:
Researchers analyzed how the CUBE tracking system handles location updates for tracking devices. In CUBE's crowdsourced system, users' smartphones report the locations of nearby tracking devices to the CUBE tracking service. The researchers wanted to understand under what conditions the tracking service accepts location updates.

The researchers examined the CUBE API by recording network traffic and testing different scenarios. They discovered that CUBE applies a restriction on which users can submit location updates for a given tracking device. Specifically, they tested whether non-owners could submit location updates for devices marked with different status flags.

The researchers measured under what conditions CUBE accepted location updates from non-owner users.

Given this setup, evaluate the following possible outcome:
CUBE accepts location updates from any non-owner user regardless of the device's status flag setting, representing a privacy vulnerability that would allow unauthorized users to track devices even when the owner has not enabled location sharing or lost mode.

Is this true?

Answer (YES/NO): NO